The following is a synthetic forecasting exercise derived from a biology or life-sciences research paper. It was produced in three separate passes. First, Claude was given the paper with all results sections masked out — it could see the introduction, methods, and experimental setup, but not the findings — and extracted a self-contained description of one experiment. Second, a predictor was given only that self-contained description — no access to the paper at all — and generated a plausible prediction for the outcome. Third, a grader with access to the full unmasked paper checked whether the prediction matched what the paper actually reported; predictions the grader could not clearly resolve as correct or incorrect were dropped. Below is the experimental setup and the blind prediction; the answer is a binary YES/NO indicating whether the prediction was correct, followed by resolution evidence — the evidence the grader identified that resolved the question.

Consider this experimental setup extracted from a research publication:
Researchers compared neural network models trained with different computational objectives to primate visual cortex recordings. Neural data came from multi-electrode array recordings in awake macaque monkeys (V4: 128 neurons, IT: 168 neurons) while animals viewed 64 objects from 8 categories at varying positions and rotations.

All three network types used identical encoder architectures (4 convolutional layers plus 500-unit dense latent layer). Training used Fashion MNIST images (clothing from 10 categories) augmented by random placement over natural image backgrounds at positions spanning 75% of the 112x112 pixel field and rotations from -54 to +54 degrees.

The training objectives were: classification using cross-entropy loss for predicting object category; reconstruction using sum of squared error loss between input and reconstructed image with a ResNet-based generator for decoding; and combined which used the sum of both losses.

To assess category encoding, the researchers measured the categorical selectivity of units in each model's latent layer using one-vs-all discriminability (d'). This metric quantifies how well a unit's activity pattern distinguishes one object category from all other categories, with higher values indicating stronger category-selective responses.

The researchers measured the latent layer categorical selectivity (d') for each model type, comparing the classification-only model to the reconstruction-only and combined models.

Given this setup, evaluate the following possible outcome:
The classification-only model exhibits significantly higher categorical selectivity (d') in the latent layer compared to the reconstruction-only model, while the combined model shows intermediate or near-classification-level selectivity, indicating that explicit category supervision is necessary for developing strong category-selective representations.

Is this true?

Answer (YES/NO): NO